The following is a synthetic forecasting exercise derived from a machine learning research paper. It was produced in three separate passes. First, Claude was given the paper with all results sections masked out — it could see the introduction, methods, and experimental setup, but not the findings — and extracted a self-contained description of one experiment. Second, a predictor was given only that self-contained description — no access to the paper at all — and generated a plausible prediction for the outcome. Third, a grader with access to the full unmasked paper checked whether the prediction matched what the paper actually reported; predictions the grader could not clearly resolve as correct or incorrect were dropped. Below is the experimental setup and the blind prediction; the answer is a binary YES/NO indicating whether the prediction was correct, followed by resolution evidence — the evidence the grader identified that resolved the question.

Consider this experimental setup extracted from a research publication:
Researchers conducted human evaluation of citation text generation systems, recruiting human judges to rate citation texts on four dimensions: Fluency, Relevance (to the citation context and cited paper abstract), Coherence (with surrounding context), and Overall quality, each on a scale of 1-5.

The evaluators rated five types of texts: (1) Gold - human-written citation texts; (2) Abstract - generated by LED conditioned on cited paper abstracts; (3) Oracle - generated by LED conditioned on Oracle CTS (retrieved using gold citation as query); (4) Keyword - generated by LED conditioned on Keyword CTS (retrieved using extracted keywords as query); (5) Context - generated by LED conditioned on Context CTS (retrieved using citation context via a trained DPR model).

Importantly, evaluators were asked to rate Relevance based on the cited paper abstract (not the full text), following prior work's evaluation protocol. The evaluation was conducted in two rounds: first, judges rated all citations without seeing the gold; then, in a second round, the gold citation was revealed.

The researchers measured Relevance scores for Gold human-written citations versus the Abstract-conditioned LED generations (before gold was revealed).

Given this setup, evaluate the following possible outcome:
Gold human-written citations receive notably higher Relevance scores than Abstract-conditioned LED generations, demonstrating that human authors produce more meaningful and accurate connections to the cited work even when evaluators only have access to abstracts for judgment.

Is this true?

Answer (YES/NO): NO